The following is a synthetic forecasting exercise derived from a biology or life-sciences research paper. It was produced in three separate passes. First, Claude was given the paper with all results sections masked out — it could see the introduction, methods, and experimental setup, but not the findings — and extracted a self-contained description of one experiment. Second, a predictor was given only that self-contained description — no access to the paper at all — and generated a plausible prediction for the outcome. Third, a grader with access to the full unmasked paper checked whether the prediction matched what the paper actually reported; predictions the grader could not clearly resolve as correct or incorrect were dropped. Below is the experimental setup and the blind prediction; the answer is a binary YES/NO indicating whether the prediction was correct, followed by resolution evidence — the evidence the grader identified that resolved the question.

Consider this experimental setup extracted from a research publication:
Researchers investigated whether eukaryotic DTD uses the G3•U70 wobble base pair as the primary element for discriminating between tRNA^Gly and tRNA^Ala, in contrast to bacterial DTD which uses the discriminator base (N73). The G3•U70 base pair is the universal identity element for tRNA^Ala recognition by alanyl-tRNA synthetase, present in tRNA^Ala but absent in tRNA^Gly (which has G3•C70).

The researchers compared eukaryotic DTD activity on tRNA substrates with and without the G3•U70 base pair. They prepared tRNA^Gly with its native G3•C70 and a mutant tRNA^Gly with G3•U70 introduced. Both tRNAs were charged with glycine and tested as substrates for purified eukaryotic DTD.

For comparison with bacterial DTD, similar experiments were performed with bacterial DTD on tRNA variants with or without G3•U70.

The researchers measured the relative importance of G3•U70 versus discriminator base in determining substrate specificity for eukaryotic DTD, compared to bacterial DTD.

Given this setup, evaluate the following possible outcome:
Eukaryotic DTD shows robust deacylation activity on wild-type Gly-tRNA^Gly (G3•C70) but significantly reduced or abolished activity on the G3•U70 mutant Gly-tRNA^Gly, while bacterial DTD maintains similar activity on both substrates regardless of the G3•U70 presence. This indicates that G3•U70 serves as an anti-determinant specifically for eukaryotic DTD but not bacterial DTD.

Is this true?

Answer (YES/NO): NO